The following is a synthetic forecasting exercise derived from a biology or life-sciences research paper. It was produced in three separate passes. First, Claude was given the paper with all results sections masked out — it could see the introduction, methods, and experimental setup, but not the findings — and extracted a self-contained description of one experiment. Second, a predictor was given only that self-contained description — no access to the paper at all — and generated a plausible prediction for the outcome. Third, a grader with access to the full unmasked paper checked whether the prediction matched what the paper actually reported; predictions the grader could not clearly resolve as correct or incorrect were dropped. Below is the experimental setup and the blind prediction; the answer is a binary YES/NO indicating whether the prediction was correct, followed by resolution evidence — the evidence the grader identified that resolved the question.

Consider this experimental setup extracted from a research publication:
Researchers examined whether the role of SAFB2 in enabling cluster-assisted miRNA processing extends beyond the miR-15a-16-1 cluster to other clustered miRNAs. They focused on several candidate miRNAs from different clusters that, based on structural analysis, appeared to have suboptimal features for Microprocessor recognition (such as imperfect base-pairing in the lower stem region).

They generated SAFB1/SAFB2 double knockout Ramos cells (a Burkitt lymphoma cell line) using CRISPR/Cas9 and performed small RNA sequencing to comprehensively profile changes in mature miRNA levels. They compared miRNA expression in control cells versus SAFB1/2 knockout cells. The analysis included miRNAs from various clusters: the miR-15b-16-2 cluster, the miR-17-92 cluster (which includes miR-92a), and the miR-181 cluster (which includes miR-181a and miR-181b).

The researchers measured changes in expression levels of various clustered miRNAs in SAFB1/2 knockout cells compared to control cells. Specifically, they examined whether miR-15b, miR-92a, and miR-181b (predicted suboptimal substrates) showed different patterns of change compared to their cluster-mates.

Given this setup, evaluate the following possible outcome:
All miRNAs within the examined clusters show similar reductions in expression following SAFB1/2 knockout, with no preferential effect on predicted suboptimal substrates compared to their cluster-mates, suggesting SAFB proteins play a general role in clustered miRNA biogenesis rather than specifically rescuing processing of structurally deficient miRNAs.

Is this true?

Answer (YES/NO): NO